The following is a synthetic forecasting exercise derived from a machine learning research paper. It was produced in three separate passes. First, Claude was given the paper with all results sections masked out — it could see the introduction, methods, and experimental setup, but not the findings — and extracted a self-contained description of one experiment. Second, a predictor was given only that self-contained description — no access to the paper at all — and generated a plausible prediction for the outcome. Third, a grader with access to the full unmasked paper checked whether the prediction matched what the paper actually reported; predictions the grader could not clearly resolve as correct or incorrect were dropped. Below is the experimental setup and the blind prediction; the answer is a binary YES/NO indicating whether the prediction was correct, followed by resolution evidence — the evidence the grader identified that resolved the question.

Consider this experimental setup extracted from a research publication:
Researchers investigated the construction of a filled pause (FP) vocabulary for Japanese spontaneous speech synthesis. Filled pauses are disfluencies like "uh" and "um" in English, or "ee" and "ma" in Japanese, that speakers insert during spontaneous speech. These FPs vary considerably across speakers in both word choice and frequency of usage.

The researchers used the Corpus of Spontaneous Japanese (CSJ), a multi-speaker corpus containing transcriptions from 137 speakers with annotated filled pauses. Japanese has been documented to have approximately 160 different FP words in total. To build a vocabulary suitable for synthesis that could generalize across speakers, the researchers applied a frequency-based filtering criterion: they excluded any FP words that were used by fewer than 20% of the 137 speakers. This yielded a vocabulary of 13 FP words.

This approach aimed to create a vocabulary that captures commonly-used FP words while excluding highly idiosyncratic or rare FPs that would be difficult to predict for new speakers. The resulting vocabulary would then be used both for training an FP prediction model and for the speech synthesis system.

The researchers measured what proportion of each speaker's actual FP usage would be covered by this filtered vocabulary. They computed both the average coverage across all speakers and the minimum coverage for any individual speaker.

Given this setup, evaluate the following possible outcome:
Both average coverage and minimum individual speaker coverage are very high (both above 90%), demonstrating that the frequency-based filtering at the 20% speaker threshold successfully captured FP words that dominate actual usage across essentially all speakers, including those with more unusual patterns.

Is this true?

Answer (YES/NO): NO